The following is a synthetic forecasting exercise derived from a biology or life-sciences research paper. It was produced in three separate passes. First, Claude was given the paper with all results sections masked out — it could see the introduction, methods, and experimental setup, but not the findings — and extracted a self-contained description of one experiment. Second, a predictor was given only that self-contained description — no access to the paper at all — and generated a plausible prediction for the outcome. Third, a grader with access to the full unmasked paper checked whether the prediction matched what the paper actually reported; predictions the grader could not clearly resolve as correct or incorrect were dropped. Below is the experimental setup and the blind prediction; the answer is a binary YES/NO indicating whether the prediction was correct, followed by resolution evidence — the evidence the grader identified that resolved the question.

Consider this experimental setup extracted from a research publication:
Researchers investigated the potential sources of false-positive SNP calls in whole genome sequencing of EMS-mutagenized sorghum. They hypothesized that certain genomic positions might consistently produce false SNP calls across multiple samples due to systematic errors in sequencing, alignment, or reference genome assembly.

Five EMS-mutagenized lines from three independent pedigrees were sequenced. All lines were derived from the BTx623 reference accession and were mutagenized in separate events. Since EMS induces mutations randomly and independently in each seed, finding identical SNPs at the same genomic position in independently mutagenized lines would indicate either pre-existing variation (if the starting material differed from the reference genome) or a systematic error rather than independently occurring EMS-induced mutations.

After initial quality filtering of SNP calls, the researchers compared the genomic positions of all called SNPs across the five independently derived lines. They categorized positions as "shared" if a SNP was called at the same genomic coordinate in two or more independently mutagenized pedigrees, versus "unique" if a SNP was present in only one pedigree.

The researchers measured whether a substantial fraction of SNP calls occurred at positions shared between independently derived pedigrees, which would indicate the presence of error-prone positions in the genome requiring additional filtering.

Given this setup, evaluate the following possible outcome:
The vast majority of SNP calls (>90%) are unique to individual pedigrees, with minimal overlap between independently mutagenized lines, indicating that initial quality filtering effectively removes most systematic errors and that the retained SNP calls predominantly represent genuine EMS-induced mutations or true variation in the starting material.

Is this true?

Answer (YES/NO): NO